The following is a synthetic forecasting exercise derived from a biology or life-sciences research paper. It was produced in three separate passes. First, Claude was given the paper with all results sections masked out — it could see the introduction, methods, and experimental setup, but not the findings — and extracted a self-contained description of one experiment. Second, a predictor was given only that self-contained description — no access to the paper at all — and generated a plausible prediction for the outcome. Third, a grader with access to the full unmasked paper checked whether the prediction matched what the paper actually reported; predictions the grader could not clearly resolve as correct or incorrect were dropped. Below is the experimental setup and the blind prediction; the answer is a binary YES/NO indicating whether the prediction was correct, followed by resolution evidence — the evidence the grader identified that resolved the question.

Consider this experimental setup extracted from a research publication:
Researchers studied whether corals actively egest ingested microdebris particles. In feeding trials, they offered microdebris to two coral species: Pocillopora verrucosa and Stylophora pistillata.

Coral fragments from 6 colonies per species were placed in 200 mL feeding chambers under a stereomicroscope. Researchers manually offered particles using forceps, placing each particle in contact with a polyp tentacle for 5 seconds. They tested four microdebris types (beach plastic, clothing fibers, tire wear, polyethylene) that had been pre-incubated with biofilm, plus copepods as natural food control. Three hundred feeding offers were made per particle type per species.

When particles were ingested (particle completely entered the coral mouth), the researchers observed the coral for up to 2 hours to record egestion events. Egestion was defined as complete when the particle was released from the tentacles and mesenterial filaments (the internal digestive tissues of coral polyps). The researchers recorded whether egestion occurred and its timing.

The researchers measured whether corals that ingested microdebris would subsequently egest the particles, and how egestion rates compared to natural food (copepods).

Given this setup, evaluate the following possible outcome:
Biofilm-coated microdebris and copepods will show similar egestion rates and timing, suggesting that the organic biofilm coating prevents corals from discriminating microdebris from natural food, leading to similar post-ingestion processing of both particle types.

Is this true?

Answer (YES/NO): NO